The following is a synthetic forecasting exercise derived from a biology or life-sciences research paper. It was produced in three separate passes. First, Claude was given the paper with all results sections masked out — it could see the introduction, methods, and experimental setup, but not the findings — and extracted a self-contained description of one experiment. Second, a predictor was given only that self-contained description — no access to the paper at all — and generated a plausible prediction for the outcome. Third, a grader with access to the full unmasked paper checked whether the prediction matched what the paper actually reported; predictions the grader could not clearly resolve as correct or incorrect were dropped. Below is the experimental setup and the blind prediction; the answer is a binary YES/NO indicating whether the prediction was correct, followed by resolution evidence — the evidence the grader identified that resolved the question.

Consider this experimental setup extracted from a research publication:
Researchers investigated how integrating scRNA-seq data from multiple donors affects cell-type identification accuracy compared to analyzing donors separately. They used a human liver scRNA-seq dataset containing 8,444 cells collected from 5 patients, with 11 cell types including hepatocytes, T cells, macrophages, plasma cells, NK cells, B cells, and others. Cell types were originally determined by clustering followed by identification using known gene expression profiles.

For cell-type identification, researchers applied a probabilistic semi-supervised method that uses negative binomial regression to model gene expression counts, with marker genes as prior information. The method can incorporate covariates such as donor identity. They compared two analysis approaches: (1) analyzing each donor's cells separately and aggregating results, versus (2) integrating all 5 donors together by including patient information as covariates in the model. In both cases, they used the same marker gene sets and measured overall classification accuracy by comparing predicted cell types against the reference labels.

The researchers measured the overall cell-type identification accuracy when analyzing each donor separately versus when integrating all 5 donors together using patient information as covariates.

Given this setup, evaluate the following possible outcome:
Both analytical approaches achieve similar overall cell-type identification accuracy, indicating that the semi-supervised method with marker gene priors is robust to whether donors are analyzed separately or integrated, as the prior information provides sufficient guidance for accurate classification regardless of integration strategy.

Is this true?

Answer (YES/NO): NO